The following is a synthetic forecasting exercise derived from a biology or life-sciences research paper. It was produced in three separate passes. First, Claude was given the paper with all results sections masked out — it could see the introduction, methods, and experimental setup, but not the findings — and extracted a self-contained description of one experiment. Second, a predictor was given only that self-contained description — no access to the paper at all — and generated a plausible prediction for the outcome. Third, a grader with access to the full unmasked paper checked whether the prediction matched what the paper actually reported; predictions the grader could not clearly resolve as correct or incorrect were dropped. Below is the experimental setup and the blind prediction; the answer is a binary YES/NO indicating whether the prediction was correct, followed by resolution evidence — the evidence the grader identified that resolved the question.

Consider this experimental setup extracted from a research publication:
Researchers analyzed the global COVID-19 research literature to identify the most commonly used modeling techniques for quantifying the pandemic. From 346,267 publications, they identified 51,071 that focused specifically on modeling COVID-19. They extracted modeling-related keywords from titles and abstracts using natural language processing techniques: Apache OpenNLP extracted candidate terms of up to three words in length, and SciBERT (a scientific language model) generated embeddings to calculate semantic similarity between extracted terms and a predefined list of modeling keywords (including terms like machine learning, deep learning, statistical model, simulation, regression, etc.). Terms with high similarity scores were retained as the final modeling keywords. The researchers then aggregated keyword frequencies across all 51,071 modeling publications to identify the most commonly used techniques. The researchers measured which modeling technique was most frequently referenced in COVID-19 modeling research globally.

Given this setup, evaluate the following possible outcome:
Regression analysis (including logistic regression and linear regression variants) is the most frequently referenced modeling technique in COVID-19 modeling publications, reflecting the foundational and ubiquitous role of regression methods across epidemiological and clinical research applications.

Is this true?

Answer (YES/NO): YES